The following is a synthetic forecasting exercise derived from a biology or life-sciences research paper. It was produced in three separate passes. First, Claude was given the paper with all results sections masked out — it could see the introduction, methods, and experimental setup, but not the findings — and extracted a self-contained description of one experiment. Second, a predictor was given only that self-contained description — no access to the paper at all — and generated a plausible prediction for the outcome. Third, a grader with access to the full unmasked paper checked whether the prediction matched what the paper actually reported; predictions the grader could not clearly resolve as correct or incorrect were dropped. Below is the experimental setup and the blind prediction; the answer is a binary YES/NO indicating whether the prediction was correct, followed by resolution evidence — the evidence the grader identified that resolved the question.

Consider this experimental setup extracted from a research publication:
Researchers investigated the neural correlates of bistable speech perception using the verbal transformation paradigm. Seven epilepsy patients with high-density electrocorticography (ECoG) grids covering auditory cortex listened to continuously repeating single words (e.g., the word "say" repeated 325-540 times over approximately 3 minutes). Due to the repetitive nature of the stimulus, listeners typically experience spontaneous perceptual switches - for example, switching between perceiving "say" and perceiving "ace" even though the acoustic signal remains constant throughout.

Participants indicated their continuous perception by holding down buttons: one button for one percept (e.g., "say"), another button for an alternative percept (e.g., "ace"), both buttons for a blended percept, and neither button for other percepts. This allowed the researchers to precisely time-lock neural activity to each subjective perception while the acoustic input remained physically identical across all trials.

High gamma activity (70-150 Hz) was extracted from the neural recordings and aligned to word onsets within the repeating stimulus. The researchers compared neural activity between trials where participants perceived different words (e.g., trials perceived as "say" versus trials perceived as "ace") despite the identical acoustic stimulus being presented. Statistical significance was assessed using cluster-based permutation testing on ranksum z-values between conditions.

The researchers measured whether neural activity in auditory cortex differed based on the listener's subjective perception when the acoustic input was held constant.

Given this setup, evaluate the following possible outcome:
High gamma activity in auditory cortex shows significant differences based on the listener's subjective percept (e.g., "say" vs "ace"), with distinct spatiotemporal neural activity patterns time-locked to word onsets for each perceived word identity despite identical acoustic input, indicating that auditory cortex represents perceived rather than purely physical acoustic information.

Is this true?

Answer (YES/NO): YES